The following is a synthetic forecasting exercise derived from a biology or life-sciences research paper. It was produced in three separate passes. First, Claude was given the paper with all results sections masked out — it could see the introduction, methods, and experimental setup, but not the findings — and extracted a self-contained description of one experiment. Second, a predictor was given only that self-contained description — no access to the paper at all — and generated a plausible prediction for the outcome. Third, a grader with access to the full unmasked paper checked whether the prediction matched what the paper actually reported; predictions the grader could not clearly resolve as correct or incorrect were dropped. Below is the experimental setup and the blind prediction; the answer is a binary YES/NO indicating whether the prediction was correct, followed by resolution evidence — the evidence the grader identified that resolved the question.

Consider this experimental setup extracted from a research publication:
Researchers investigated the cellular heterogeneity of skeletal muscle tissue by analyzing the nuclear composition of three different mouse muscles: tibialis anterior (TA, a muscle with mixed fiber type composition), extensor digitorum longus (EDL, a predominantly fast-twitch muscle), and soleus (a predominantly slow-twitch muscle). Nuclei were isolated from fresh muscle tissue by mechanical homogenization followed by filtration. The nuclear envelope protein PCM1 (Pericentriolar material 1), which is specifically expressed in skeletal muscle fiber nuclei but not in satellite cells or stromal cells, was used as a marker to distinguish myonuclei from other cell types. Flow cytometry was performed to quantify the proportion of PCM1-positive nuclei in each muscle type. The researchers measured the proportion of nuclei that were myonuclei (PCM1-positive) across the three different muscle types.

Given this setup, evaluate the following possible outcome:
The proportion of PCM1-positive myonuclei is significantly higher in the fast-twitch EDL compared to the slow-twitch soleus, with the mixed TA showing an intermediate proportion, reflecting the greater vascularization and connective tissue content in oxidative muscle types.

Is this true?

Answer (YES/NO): NO